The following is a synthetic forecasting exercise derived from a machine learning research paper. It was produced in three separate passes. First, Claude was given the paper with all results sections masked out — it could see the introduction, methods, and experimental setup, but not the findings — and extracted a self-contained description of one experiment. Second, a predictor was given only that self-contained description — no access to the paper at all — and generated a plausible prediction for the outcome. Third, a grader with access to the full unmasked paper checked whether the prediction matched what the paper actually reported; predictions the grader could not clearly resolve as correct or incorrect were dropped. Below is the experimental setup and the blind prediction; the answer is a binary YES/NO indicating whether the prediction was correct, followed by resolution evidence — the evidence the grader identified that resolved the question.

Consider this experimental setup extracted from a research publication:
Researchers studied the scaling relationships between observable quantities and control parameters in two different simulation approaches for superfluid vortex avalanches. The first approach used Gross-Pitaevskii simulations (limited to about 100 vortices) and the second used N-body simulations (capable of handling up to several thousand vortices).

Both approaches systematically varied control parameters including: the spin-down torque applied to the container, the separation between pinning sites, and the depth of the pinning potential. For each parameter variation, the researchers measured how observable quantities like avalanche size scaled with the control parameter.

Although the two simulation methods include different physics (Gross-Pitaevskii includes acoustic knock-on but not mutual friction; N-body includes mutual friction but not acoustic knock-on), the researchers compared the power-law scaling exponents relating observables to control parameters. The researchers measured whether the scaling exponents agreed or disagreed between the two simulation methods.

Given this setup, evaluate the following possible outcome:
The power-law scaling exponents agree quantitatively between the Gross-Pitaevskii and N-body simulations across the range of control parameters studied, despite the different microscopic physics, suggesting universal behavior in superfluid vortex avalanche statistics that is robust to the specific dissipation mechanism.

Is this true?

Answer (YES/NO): YES